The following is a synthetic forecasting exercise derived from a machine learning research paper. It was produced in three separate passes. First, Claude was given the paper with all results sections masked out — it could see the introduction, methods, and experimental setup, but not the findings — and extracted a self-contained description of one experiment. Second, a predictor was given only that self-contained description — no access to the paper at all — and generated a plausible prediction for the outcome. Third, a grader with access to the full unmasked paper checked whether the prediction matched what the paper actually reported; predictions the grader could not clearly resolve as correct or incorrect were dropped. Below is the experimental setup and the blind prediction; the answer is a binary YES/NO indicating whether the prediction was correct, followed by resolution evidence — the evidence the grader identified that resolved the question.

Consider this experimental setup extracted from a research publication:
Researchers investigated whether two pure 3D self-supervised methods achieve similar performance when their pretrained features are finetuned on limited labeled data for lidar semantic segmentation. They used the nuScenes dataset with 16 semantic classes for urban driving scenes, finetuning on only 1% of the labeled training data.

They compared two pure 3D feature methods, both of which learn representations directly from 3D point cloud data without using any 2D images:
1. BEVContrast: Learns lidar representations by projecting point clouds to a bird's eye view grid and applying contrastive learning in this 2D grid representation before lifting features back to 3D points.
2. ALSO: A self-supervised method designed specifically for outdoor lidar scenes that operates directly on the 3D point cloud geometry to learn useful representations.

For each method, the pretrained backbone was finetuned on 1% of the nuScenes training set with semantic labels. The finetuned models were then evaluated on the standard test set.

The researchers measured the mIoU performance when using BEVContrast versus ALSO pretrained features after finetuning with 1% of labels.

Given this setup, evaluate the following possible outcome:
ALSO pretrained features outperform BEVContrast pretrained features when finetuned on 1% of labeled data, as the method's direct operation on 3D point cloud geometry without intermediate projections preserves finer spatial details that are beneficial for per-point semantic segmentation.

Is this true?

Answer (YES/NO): NO